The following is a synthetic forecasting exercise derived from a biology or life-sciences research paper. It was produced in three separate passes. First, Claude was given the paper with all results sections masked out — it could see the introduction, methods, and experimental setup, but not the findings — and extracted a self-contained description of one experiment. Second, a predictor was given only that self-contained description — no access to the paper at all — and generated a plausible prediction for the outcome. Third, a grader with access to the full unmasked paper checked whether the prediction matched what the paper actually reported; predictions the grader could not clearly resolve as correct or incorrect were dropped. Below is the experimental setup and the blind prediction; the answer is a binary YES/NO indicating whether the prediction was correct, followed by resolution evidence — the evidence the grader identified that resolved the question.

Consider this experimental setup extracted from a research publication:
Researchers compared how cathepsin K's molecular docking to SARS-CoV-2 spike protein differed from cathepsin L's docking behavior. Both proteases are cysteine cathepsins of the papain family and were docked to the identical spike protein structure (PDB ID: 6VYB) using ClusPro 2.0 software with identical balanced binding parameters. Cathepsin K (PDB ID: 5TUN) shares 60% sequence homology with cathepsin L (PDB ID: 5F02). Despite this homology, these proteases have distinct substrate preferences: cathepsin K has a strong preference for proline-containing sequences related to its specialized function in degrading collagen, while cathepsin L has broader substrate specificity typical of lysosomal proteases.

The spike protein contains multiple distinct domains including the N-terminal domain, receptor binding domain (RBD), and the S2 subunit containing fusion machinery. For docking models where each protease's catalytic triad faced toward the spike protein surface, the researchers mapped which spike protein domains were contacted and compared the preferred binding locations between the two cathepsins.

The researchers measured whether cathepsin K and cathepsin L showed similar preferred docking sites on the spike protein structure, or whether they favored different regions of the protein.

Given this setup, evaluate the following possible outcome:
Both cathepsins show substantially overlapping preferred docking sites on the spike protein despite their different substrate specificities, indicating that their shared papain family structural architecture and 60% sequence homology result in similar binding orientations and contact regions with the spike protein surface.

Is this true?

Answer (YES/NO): NO